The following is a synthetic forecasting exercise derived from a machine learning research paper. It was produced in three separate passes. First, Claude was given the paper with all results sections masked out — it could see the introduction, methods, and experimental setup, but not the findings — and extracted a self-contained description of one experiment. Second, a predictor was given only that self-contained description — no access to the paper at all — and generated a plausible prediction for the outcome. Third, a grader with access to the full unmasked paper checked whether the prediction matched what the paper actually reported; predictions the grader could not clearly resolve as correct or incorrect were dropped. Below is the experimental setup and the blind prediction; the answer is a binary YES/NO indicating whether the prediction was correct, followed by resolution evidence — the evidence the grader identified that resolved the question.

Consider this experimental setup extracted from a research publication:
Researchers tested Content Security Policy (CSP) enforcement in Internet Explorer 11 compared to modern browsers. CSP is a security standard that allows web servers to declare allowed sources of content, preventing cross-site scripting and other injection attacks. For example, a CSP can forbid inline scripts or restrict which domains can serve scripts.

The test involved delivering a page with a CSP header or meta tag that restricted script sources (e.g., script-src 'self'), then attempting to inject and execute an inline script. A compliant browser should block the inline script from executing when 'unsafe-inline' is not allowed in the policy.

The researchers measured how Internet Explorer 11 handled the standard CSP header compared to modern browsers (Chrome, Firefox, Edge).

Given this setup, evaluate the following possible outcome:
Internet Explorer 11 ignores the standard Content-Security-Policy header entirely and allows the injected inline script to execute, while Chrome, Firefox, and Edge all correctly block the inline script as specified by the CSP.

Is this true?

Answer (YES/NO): YES